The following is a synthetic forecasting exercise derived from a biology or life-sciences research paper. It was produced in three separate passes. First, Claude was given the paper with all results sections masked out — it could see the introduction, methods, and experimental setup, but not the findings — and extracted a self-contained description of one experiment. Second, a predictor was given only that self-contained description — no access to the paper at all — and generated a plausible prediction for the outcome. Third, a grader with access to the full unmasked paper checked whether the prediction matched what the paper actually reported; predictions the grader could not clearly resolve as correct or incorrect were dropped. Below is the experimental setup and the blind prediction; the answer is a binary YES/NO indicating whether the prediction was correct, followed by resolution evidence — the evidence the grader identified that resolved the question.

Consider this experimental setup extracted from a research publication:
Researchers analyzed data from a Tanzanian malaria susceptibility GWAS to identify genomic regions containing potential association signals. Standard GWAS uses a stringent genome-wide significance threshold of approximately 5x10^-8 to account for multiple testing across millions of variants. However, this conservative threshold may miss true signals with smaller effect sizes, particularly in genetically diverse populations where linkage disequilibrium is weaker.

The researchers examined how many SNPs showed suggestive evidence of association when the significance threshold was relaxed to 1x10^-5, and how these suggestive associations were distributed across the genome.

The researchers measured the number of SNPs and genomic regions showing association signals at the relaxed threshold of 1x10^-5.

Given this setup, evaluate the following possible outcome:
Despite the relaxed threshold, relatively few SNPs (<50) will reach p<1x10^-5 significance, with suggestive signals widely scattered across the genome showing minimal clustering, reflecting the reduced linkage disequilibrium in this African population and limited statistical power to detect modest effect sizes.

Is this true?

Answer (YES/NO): NO